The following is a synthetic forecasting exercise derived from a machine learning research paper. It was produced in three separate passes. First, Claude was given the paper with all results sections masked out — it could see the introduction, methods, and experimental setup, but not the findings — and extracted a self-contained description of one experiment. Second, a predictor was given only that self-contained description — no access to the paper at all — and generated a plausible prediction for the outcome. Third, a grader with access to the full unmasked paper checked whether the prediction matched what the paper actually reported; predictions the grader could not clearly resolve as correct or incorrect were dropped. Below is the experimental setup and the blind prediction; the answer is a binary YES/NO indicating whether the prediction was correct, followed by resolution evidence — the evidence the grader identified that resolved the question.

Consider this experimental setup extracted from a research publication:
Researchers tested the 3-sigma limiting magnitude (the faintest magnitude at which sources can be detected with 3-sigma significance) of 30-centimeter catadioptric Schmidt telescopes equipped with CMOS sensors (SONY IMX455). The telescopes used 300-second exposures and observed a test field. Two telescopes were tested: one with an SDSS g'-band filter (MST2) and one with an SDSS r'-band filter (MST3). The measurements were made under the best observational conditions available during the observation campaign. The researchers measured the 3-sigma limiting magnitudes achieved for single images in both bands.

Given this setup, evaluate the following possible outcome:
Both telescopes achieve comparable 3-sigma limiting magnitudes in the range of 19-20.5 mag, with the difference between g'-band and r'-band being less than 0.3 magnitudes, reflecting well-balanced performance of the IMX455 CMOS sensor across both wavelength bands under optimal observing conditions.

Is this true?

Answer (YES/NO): NO